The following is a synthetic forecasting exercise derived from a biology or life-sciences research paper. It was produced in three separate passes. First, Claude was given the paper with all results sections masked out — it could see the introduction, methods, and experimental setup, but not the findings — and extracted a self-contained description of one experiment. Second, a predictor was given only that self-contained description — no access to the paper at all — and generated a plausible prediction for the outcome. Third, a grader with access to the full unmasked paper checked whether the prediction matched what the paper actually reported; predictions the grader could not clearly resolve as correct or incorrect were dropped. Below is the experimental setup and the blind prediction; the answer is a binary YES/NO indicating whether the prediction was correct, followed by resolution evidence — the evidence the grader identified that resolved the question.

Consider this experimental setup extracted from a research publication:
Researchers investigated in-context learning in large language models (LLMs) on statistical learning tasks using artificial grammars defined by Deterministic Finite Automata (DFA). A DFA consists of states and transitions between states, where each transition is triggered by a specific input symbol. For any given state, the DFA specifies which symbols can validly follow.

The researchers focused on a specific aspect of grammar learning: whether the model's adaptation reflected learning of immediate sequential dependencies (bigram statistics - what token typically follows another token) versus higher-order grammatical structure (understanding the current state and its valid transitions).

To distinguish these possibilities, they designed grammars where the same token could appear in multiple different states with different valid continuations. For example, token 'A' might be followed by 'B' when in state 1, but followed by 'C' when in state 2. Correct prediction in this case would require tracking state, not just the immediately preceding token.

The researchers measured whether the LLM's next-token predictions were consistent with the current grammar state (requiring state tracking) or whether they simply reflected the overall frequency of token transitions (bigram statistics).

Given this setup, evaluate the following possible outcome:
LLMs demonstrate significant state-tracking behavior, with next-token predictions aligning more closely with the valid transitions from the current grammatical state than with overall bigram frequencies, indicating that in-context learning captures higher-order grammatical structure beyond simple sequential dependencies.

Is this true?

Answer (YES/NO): YES